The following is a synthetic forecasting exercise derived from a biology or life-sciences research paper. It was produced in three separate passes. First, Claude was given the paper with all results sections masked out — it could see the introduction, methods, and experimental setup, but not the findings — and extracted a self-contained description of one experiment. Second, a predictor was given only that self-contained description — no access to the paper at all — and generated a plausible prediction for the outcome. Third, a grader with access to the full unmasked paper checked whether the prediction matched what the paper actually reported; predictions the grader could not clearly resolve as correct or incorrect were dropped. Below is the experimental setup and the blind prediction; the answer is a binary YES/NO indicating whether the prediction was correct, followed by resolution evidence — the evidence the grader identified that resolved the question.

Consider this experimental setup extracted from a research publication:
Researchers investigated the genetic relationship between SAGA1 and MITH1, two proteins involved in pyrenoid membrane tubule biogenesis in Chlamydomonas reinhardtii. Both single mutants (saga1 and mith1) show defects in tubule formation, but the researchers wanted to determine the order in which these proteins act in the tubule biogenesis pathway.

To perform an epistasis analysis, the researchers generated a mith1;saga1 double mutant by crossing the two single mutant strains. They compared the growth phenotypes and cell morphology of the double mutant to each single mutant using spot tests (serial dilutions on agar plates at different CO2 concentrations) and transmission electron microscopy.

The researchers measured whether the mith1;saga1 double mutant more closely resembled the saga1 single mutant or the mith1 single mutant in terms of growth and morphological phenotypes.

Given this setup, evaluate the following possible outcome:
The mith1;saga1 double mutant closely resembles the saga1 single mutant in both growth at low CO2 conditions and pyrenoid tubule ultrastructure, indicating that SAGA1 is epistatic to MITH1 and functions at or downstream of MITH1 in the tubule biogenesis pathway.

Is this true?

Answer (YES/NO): NO